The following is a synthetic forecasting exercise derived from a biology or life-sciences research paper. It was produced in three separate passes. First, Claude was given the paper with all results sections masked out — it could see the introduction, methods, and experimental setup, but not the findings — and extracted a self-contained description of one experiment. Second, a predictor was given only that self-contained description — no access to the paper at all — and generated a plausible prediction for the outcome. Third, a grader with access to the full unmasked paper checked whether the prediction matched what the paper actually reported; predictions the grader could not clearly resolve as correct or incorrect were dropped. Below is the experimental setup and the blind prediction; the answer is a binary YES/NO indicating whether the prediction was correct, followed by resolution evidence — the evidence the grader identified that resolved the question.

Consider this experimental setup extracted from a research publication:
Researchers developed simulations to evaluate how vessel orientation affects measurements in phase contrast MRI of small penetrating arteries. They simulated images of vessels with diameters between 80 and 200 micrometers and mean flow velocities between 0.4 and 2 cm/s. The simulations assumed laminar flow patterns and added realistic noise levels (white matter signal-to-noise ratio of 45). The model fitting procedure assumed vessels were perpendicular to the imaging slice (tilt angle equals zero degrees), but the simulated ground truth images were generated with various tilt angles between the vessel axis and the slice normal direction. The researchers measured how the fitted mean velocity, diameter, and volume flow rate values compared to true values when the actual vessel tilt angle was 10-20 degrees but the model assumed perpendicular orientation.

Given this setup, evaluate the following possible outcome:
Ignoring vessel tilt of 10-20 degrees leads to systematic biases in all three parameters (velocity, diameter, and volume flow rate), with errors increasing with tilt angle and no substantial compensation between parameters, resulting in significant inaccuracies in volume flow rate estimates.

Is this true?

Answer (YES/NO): YES